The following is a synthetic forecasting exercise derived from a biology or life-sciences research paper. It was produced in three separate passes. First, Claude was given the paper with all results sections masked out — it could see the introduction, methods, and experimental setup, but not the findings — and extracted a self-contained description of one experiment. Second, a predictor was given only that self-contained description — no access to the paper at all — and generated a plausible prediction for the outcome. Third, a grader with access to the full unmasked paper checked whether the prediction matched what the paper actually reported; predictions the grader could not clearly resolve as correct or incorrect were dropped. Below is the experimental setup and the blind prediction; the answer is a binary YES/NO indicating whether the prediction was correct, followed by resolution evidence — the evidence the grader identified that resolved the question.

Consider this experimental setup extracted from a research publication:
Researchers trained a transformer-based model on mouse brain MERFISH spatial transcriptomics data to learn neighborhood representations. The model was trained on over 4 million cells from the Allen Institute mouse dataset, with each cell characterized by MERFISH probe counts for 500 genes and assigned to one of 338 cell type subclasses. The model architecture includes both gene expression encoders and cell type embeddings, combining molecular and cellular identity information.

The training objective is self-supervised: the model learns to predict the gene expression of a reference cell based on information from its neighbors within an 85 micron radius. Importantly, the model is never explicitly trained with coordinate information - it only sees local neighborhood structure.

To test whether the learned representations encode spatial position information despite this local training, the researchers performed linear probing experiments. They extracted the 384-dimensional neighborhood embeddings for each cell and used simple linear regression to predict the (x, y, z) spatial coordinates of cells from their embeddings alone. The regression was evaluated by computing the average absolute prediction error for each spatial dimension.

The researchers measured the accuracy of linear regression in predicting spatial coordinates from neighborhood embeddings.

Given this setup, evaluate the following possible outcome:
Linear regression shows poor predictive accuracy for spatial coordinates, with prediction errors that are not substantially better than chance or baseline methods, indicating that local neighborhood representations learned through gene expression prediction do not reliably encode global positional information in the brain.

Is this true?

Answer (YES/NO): NO